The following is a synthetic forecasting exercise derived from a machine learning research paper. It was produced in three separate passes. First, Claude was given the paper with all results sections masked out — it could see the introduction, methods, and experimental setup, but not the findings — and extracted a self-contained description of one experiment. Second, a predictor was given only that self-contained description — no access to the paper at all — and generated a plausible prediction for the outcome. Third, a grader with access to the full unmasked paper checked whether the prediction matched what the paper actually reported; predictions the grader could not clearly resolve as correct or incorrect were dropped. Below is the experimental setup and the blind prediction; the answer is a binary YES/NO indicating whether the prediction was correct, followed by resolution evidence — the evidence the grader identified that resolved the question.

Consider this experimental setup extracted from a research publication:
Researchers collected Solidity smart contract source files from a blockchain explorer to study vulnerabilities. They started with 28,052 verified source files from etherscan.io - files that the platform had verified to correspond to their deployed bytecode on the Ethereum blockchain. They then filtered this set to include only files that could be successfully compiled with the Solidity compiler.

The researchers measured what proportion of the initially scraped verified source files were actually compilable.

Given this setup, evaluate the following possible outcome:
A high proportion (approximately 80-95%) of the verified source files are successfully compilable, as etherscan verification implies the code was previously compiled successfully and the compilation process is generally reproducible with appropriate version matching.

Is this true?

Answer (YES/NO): YES